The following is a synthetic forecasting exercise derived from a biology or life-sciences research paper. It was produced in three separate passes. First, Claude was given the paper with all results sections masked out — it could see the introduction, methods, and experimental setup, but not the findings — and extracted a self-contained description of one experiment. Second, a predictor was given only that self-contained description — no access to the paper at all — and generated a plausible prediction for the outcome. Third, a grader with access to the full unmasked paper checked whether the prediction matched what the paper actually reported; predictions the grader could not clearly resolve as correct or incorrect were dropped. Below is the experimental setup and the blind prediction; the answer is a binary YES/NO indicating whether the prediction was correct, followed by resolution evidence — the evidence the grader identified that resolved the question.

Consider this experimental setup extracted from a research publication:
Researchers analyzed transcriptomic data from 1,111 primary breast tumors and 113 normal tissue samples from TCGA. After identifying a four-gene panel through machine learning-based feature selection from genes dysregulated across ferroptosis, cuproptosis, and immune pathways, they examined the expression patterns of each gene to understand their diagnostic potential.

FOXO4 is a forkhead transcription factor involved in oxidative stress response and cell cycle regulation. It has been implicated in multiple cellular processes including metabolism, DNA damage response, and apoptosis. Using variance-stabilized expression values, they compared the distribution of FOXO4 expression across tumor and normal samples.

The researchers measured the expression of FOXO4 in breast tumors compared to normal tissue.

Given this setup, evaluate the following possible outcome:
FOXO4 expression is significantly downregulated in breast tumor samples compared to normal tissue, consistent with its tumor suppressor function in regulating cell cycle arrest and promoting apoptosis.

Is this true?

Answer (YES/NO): YES